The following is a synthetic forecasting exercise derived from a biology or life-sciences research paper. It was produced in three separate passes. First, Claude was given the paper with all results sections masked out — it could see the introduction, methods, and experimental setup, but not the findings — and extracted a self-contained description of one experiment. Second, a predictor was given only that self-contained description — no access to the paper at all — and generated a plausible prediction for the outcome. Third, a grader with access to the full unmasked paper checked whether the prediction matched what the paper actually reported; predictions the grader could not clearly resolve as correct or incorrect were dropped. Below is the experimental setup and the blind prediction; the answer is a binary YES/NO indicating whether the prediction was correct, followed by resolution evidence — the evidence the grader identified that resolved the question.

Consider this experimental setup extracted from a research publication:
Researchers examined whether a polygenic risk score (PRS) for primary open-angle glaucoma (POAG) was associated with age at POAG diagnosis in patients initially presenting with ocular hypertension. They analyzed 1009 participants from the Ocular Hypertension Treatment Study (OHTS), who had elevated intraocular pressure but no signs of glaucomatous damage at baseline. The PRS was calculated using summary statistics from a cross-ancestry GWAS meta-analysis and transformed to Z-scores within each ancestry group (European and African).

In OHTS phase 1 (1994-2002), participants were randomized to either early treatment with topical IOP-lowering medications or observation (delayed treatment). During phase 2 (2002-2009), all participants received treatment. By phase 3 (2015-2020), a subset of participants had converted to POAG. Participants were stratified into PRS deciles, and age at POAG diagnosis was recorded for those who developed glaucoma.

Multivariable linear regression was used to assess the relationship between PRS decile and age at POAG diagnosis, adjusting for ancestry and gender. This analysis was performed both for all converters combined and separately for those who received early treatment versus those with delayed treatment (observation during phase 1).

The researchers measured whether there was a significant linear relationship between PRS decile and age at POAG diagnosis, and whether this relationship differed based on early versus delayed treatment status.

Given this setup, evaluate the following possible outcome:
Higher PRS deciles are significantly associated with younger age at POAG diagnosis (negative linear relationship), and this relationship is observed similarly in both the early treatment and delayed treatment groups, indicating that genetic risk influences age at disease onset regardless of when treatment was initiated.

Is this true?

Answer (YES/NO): NO